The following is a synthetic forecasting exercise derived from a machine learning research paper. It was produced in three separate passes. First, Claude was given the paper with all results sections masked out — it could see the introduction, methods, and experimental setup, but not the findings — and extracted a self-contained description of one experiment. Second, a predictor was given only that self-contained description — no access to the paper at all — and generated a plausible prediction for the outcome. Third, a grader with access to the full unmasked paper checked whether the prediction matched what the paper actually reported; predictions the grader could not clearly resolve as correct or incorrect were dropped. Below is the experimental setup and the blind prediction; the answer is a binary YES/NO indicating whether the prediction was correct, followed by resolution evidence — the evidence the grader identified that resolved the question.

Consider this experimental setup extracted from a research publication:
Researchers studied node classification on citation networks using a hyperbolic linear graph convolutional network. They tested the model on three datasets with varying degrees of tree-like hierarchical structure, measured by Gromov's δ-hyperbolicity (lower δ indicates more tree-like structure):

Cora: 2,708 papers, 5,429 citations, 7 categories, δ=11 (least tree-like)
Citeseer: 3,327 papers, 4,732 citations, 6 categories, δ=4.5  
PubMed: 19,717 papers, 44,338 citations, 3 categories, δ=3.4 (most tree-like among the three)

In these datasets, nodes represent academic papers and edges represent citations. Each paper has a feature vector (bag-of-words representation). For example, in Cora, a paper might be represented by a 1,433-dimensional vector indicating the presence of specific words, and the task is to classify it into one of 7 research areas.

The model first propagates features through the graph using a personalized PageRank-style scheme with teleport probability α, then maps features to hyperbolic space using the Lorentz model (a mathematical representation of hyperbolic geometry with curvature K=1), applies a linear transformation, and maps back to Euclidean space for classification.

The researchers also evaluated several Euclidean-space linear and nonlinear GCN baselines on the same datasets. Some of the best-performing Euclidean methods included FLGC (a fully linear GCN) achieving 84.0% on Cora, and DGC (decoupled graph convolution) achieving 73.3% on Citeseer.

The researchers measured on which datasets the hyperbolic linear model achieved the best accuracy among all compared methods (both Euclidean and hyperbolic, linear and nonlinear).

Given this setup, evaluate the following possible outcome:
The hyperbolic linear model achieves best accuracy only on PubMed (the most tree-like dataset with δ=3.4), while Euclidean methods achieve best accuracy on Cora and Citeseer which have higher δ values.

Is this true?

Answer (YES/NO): NO